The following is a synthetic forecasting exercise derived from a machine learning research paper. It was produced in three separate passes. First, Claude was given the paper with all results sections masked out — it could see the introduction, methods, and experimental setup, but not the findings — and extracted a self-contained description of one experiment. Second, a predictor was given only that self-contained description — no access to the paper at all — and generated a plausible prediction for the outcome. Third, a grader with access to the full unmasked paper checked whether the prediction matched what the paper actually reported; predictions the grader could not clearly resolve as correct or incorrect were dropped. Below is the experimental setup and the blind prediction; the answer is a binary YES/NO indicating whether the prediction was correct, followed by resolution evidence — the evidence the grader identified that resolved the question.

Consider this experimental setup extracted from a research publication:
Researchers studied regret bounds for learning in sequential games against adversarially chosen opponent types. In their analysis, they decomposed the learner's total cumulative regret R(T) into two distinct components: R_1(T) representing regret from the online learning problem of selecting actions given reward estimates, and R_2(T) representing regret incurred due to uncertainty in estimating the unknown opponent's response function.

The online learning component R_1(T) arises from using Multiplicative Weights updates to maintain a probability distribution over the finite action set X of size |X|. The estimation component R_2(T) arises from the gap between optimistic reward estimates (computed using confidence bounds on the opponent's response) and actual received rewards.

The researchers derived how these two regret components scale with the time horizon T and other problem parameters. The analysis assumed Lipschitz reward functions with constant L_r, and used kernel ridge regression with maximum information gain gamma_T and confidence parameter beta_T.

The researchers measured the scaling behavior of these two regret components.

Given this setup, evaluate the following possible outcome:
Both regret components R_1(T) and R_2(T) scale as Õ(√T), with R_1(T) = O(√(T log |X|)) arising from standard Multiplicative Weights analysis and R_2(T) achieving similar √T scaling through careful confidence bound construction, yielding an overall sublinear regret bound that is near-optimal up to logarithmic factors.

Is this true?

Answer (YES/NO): NO